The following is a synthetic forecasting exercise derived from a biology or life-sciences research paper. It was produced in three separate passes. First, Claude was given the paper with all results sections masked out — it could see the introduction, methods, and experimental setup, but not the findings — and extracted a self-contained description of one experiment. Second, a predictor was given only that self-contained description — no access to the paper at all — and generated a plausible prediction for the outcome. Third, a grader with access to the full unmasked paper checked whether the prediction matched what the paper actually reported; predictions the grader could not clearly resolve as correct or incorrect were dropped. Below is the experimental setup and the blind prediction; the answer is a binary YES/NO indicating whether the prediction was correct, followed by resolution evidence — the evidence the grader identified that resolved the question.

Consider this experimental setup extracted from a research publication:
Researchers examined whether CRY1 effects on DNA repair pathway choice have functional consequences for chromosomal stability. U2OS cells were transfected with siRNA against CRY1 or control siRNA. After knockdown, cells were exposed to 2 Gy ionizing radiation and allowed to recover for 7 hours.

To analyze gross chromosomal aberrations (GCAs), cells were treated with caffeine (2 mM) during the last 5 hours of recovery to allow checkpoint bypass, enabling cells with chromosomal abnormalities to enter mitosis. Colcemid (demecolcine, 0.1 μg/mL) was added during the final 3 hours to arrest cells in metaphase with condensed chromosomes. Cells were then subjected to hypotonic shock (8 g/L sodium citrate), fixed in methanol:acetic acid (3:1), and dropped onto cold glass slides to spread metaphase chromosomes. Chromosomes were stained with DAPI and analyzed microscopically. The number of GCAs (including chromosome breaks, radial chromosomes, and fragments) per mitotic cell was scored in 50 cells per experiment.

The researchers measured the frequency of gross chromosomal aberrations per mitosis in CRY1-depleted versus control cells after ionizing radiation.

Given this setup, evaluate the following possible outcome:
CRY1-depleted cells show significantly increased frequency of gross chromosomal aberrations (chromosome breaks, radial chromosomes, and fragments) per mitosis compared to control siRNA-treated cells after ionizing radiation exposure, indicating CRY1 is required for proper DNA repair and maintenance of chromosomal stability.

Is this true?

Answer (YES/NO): NO